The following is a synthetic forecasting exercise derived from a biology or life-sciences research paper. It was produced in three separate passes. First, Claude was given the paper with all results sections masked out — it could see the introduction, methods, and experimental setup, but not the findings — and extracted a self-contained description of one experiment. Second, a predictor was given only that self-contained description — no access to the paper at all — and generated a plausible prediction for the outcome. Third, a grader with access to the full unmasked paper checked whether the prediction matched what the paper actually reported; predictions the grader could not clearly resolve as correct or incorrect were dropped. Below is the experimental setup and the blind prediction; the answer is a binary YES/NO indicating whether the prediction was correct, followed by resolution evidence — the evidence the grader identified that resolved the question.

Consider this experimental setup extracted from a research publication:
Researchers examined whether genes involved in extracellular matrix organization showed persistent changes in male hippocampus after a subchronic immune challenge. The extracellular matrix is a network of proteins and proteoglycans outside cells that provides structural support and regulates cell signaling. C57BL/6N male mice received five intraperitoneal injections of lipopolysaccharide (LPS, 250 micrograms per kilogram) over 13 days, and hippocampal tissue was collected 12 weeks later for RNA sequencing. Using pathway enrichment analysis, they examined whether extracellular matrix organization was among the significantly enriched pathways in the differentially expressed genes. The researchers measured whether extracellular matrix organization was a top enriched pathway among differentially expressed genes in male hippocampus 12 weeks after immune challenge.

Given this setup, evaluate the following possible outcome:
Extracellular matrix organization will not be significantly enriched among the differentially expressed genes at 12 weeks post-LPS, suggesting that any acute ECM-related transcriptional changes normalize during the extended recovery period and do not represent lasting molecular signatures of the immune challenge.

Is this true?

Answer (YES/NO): NO